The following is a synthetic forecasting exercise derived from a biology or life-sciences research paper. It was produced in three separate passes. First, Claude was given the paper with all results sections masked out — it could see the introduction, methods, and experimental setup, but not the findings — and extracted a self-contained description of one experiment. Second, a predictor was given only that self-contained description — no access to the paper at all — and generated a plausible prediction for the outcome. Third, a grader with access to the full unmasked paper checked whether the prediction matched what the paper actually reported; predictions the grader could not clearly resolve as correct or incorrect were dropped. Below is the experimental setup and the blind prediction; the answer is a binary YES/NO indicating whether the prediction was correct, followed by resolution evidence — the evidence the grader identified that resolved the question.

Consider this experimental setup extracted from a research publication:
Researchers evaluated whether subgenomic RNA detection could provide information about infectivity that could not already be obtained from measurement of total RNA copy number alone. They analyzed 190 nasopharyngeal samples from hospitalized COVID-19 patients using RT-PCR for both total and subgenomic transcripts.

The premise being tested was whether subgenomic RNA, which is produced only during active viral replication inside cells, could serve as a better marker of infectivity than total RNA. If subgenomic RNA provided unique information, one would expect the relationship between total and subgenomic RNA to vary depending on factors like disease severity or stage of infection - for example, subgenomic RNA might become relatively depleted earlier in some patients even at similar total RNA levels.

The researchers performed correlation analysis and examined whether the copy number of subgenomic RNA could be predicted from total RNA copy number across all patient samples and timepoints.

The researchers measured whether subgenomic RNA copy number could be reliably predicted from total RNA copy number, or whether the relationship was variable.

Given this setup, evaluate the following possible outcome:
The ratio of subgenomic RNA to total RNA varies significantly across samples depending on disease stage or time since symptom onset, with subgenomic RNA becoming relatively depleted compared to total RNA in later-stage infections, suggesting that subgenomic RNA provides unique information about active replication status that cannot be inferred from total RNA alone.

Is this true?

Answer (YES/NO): NO